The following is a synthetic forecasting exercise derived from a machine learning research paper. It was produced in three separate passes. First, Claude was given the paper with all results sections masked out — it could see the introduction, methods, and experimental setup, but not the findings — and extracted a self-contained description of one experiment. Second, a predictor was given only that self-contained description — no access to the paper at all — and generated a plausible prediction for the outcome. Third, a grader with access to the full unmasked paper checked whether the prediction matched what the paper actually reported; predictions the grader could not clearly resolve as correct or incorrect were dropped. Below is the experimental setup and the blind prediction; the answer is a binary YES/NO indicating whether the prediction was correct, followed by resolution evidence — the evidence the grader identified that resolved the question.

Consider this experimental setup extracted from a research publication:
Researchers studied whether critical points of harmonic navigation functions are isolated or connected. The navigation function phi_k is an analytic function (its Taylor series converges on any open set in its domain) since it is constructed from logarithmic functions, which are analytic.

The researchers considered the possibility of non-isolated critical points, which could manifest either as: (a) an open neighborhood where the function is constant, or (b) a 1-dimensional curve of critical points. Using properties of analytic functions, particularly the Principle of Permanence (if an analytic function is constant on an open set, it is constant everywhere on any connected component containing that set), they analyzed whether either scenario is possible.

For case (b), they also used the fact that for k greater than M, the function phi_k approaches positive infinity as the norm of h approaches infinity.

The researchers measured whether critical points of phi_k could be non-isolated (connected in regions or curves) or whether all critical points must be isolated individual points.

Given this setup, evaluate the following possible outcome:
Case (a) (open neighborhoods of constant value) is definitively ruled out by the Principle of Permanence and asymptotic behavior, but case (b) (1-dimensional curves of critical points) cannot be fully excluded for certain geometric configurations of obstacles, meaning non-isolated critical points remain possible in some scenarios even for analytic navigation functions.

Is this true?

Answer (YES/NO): NO